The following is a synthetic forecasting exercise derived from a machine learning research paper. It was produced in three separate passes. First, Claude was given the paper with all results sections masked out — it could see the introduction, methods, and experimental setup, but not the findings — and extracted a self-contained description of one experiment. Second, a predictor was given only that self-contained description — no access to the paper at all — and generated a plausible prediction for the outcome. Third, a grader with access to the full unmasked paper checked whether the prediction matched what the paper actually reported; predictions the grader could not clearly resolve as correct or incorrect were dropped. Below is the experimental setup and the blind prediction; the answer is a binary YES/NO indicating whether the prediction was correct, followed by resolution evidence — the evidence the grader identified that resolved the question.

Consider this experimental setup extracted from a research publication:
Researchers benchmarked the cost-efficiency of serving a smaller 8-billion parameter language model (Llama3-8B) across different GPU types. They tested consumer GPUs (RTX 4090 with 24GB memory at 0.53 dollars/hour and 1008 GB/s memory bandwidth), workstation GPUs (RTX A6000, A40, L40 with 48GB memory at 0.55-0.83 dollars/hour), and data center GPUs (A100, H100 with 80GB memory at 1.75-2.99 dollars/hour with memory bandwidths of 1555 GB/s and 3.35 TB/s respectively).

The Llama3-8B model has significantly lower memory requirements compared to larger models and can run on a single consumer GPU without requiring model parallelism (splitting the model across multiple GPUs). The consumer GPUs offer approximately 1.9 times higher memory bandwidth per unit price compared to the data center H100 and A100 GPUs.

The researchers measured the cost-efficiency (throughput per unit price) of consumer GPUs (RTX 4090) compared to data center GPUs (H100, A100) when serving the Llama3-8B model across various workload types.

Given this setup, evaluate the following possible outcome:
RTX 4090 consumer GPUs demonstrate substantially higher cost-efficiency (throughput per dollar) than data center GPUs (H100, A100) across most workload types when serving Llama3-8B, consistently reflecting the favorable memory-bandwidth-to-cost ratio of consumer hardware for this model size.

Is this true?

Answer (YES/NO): YES